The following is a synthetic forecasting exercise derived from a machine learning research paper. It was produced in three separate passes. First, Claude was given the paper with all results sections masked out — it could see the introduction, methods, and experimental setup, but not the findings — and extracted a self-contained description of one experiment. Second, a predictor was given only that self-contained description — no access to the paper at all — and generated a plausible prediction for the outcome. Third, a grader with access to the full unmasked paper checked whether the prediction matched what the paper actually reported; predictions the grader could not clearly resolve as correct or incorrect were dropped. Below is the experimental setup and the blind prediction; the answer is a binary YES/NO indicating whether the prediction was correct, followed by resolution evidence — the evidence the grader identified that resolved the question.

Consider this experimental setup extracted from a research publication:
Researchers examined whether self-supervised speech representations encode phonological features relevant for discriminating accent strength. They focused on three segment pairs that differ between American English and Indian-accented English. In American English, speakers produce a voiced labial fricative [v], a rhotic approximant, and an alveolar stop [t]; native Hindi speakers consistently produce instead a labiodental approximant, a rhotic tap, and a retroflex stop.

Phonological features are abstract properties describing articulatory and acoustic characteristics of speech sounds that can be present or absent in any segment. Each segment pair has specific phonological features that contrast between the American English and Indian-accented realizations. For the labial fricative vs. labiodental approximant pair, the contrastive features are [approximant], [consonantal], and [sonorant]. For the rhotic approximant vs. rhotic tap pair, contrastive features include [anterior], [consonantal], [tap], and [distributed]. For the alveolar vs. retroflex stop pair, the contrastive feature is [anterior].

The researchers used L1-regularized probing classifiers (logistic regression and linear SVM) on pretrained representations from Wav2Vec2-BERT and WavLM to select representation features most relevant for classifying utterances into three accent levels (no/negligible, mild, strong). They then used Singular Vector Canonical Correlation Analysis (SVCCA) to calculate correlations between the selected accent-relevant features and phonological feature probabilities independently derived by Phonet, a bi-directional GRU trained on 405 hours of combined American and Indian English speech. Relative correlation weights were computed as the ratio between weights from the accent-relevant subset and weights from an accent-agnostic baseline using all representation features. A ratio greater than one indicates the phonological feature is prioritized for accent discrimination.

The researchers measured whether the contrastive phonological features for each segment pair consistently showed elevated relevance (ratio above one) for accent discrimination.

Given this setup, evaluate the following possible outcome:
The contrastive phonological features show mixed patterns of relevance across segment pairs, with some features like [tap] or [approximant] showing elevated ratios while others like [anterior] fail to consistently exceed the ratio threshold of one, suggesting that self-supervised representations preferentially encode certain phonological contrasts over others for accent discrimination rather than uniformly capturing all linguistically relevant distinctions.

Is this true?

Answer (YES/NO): YES